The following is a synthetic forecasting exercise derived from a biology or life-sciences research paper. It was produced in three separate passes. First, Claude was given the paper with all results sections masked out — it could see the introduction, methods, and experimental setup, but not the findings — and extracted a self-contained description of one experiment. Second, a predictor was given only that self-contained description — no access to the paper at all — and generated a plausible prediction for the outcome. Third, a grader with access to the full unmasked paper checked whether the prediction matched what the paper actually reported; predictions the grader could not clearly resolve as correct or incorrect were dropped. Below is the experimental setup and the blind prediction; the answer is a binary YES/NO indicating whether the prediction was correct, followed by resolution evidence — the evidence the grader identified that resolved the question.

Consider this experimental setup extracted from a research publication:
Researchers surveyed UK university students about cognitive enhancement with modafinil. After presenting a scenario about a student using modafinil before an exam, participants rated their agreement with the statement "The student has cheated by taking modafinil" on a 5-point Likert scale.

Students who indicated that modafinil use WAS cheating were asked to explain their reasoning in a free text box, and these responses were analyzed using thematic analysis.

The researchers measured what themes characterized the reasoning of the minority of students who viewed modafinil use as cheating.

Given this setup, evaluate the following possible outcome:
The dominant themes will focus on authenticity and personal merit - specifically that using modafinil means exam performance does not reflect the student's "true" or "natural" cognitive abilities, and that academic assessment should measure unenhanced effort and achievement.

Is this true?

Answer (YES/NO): NO